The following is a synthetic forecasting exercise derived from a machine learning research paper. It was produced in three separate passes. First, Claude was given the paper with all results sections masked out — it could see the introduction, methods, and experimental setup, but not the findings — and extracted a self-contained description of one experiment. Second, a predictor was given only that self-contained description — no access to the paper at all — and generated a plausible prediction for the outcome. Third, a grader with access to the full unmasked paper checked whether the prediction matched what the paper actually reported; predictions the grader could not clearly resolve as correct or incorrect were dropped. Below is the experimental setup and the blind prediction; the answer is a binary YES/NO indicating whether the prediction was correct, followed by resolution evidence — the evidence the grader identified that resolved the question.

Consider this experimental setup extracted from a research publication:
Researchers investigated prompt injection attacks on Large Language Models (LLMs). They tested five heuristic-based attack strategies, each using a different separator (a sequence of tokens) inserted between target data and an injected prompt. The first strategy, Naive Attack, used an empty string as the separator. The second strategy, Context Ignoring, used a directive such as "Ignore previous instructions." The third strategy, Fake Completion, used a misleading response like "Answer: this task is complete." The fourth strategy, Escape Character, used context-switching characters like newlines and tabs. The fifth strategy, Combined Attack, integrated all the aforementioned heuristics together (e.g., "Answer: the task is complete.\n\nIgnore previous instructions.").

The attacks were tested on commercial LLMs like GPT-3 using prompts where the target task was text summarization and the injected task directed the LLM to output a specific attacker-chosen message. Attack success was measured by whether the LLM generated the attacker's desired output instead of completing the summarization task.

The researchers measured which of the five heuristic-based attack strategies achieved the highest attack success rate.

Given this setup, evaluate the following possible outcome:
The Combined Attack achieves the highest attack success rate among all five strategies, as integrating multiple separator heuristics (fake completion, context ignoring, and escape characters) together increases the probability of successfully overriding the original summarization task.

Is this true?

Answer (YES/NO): YES